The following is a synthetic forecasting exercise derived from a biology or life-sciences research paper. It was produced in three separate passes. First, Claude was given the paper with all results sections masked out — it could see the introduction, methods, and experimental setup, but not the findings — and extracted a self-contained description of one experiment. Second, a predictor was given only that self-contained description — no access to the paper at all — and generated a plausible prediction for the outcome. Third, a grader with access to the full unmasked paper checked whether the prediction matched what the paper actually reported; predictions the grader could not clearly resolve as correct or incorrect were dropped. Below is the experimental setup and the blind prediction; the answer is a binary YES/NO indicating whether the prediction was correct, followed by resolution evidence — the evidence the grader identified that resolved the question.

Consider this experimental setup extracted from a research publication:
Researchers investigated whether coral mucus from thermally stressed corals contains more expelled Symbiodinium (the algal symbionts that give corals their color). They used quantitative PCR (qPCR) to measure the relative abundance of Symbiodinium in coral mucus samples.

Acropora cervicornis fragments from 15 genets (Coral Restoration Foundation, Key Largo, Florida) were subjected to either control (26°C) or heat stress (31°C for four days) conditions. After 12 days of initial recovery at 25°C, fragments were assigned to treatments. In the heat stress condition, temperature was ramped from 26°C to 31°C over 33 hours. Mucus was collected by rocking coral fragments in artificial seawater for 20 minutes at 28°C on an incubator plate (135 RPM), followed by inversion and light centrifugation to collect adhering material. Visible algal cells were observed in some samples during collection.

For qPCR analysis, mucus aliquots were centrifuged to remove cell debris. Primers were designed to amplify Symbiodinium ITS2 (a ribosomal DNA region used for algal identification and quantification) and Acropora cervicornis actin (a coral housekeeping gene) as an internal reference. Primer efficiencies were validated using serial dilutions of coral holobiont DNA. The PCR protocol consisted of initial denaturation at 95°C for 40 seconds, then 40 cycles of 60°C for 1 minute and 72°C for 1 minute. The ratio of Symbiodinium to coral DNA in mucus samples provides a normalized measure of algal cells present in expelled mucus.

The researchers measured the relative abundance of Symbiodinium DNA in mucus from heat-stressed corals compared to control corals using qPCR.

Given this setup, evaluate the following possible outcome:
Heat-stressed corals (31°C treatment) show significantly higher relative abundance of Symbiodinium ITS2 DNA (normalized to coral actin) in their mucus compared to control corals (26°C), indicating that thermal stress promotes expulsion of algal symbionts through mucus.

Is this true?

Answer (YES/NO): YES